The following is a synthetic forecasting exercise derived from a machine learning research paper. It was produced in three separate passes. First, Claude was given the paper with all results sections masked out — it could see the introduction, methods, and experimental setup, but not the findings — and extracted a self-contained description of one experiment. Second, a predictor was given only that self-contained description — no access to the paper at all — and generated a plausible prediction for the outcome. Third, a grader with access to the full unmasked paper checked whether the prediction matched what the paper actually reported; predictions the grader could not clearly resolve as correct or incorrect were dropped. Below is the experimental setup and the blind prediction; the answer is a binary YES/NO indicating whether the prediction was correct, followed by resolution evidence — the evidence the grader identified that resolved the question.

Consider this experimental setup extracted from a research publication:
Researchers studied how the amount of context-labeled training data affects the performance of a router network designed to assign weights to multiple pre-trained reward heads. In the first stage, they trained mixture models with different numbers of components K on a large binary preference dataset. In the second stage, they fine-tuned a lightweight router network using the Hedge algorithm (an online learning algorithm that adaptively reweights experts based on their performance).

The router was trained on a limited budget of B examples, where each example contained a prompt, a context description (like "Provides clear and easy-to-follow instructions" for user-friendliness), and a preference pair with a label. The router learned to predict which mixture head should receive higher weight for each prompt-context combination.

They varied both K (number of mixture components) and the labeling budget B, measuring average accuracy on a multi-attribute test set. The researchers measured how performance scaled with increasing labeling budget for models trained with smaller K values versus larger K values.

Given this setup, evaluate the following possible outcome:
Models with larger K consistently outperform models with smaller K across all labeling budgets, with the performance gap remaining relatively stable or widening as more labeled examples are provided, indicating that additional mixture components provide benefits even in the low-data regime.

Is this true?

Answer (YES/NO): NO